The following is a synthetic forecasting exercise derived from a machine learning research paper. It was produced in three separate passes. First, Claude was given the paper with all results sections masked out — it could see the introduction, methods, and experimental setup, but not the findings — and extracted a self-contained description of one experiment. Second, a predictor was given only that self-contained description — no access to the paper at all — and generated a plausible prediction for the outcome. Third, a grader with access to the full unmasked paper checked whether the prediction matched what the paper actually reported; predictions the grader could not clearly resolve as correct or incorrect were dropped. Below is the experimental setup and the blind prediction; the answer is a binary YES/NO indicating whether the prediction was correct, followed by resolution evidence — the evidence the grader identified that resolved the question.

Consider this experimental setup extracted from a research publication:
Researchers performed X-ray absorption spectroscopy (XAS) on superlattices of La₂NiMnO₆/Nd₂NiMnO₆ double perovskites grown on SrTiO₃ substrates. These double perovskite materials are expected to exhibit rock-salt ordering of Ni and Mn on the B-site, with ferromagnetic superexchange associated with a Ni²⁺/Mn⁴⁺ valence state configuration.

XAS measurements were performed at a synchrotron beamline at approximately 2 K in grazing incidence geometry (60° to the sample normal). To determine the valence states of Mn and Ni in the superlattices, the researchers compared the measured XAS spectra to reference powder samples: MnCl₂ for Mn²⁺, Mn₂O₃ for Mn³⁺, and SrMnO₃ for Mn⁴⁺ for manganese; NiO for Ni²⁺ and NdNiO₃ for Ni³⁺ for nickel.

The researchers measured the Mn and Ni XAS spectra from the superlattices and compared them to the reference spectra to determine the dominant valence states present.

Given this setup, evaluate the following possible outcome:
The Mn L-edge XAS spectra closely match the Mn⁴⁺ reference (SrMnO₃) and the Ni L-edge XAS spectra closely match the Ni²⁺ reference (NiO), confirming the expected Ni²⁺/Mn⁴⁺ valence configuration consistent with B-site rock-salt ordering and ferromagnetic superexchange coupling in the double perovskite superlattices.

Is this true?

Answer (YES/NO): YES